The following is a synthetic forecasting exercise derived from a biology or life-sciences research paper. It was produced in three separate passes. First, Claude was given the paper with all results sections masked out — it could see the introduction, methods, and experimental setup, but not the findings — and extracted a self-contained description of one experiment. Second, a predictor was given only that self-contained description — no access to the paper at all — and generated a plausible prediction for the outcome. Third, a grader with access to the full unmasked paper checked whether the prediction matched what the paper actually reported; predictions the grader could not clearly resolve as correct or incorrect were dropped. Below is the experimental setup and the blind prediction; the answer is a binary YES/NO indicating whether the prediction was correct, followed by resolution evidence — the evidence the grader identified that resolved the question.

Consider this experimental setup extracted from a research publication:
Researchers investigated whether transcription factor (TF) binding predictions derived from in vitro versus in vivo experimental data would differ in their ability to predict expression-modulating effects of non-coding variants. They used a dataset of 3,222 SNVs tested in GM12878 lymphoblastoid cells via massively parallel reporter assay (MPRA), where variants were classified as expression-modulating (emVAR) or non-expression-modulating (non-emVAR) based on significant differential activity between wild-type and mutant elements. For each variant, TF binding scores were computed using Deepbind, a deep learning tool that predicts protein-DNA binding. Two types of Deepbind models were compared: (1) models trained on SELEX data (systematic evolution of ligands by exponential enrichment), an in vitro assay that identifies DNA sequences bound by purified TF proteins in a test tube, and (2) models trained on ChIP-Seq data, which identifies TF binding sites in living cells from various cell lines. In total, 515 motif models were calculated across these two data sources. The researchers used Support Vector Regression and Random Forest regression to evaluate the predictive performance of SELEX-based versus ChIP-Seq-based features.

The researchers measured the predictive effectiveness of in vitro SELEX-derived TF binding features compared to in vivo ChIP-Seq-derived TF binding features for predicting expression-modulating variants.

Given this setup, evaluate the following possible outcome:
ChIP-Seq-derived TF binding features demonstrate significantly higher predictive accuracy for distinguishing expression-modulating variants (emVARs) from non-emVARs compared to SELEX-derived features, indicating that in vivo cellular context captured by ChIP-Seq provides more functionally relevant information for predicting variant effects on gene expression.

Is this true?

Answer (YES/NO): NO